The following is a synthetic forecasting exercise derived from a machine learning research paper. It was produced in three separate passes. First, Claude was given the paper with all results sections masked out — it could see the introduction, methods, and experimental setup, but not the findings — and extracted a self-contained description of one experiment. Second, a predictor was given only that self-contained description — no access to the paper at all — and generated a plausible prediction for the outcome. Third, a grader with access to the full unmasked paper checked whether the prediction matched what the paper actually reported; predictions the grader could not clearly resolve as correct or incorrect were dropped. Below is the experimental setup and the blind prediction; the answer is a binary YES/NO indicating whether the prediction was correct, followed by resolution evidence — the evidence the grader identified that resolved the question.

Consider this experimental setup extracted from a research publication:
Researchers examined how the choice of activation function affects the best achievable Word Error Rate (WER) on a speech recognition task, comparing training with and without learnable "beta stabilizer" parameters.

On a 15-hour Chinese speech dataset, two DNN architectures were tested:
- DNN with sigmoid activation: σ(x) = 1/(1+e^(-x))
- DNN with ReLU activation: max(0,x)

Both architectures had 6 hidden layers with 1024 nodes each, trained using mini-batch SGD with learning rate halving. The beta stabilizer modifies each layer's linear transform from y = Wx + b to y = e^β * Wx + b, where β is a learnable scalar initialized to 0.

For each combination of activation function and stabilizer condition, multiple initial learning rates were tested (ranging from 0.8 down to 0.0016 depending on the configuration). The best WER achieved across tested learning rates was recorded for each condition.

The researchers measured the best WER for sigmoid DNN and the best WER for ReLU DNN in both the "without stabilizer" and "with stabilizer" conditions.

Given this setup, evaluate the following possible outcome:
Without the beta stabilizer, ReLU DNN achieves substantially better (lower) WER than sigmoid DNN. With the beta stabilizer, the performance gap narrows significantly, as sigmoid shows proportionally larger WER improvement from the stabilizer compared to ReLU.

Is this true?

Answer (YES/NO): YES